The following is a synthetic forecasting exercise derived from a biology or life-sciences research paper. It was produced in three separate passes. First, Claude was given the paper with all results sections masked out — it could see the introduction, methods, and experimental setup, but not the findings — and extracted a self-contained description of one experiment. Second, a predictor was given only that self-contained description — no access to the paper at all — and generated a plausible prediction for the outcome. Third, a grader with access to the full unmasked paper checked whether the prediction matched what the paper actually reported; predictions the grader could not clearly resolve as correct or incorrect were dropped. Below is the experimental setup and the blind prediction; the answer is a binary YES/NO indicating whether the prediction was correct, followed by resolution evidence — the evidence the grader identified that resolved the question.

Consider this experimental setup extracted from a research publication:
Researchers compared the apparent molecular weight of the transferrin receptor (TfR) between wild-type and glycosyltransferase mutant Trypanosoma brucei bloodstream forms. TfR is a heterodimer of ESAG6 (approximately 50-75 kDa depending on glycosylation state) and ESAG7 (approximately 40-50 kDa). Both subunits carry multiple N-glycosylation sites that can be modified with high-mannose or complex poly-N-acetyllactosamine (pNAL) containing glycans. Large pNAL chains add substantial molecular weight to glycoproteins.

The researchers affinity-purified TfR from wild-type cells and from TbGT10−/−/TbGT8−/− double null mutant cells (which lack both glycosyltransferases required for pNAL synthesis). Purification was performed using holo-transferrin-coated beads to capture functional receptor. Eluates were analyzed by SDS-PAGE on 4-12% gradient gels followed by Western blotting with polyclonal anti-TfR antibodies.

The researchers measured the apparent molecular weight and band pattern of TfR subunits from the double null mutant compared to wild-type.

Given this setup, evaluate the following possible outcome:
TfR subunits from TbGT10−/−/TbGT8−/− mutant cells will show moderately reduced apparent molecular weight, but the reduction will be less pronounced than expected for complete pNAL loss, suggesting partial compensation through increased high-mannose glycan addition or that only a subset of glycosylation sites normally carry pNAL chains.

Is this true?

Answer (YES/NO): NO